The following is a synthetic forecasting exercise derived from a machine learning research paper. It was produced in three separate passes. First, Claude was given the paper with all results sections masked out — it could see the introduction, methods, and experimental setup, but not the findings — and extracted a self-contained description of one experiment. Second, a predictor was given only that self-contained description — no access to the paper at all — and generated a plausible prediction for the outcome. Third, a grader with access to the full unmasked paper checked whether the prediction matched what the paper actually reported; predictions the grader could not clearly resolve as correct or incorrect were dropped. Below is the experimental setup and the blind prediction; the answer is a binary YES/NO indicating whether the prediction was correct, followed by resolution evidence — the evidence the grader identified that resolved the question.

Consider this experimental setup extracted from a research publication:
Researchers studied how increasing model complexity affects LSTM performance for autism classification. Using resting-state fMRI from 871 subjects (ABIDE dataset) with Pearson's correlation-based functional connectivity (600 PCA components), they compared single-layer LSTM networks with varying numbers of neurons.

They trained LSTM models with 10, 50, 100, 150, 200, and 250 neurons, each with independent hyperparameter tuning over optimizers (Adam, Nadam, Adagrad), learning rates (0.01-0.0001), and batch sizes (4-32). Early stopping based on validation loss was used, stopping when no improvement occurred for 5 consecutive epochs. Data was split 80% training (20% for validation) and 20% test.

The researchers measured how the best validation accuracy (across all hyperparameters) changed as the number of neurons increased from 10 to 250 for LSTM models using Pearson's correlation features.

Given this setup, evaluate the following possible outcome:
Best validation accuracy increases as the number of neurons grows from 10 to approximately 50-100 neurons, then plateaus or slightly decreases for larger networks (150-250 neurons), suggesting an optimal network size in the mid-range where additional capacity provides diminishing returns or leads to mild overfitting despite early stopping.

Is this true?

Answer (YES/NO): NO